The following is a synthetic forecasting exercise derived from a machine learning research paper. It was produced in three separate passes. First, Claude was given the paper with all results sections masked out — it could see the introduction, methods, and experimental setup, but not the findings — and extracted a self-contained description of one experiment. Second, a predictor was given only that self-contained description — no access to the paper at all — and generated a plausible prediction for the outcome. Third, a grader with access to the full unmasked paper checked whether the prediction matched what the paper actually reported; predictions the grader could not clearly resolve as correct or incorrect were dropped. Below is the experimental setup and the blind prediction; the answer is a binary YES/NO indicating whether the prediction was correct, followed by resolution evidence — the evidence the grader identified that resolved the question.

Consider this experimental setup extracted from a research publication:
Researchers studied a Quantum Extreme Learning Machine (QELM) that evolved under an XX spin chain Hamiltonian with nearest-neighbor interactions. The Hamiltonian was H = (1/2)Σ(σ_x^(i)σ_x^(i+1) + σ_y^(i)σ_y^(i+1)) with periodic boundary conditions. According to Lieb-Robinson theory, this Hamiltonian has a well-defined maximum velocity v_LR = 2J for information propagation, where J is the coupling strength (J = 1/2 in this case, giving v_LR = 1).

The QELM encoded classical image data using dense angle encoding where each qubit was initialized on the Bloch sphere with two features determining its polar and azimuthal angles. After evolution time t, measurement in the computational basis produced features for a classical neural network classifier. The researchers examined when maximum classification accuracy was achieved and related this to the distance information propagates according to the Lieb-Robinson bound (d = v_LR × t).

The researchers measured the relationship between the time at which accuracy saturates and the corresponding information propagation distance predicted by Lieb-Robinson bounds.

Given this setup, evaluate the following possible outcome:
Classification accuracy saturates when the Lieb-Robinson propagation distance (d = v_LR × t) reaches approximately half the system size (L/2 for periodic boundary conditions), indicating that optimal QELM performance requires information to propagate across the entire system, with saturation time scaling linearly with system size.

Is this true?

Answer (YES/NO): NO